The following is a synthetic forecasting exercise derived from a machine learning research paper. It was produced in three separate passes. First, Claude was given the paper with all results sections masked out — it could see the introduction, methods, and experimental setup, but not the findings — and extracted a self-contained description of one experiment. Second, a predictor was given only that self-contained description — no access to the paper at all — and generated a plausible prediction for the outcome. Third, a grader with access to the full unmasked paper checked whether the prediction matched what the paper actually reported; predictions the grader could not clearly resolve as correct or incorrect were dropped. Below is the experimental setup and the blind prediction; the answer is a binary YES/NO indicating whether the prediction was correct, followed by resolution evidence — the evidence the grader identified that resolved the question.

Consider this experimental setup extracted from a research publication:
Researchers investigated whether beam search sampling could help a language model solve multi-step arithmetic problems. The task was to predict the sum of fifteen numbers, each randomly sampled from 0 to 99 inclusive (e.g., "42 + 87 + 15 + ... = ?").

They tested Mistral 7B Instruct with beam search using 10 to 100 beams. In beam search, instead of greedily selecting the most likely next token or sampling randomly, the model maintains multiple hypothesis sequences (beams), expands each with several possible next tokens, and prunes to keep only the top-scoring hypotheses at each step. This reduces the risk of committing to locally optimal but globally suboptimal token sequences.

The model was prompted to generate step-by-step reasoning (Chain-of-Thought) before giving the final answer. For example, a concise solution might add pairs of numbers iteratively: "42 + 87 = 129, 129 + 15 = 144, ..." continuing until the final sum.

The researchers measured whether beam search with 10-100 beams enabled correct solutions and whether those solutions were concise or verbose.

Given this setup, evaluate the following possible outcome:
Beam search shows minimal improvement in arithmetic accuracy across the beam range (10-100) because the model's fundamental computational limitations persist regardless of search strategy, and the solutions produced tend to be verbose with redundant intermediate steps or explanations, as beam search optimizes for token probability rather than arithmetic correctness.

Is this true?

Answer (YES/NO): NO